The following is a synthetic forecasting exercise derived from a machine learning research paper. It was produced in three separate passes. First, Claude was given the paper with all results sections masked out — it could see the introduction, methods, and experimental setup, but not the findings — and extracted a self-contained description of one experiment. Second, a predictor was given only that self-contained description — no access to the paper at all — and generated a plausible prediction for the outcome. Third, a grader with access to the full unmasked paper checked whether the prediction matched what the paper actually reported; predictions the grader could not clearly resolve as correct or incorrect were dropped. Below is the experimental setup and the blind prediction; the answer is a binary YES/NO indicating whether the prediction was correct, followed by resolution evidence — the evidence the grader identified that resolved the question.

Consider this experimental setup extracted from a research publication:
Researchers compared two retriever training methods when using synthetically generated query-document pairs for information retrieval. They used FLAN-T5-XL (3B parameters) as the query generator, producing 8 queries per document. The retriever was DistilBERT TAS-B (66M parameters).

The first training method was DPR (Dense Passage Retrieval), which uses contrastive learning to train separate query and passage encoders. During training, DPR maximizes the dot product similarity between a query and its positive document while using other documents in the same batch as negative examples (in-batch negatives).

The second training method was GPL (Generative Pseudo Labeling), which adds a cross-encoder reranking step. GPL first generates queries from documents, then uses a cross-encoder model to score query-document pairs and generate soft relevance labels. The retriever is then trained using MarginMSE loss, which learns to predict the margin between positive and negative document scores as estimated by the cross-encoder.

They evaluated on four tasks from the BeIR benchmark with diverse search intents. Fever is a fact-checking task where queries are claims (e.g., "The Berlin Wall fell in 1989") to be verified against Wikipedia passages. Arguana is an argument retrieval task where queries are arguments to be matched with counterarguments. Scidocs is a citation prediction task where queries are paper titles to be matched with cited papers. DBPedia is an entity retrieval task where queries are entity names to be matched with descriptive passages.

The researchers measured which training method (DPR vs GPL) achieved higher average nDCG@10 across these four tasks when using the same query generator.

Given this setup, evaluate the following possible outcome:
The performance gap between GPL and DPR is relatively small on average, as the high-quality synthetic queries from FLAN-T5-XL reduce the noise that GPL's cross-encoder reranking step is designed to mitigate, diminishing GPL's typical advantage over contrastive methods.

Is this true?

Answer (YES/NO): NO